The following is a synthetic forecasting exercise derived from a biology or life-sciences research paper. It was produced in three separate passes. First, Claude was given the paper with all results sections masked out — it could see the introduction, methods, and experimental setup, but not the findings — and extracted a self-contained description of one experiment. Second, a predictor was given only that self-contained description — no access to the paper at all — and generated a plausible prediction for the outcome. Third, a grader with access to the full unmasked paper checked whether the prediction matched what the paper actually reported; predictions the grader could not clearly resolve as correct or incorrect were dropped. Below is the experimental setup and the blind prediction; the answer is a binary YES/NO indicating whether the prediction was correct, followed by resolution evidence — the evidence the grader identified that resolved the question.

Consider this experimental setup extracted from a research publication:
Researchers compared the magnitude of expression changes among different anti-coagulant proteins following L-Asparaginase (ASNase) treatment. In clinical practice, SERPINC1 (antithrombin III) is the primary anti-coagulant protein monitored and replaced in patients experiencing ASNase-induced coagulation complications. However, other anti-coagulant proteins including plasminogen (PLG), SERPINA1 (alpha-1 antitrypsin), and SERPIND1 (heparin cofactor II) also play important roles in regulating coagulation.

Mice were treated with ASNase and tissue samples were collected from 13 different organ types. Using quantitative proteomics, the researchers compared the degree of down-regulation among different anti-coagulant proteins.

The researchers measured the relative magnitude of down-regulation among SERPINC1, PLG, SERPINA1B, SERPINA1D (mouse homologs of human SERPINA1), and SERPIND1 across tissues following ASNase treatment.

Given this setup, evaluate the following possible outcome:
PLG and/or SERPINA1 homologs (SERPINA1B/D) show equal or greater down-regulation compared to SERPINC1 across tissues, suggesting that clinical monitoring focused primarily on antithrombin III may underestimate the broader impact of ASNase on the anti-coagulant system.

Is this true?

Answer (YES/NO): YES